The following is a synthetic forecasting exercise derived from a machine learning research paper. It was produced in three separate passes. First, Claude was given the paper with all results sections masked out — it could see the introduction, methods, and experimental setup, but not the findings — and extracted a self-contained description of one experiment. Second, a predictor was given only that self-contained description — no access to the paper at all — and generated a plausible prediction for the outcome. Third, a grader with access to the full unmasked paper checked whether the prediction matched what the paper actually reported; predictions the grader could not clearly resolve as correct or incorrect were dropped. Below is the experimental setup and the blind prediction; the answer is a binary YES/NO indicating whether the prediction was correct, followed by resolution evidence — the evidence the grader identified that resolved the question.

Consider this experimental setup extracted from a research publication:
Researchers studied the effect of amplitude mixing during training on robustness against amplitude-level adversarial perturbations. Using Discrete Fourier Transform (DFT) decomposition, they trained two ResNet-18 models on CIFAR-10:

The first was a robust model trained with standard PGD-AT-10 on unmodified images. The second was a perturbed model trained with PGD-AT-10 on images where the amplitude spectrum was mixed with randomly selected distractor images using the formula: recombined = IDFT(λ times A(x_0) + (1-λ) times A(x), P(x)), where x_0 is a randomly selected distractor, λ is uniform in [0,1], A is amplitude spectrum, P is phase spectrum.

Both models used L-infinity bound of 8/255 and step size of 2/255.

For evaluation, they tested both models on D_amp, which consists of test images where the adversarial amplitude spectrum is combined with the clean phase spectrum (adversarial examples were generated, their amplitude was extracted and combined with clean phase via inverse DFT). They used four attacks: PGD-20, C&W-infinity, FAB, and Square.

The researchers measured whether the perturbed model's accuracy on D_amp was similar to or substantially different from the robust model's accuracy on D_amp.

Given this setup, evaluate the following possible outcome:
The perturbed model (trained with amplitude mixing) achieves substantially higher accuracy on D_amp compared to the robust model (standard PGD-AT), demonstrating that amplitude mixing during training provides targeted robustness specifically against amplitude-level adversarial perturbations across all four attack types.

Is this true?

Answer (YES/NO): NO